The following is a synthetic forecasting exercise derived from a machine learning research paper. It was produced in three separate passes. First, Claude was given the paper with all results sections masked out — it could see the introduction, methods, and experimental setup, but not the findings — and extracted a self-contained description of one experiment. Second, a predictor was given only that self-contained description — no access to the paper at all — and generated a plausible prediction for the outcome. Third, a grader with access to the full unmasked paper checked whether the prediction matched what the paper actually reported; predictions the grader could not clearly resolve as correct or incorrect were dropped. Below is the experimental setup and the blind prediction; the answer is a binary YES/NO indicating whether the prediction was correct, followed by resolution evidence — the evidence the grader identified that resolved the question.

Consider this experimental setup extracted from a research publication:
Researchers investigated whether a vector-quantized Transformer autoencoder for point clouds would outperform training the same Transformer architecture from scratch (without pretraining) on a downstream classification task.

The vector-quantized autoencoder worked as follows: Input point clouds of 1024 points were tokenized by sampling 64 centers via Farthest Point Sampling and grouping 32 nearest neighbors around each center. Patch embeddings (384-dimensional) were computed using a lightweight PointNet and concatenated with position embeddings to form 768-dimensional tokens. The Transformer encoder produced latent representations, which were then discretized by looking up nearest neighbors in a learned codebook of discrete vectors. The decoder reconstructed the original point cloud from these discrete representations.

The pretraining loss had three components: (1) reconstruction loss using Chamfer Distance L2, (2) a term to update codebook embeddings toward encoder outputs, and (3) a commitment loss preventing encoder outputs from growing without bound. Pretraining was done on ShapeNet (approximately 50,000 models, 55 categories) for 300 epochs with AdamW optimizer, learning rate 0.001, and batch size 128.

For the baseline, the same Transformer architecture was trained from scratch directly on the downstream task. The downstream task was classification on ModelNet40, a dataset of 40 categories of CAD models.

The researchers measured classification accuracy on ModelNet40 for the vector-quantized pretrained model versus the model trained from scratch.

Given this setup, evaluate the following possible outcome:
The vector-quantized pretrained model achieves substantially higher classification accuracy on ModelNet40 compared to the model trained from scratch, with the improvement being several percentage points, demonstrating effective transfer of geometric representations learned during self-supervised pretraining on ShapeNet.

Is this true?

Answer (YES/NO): NO